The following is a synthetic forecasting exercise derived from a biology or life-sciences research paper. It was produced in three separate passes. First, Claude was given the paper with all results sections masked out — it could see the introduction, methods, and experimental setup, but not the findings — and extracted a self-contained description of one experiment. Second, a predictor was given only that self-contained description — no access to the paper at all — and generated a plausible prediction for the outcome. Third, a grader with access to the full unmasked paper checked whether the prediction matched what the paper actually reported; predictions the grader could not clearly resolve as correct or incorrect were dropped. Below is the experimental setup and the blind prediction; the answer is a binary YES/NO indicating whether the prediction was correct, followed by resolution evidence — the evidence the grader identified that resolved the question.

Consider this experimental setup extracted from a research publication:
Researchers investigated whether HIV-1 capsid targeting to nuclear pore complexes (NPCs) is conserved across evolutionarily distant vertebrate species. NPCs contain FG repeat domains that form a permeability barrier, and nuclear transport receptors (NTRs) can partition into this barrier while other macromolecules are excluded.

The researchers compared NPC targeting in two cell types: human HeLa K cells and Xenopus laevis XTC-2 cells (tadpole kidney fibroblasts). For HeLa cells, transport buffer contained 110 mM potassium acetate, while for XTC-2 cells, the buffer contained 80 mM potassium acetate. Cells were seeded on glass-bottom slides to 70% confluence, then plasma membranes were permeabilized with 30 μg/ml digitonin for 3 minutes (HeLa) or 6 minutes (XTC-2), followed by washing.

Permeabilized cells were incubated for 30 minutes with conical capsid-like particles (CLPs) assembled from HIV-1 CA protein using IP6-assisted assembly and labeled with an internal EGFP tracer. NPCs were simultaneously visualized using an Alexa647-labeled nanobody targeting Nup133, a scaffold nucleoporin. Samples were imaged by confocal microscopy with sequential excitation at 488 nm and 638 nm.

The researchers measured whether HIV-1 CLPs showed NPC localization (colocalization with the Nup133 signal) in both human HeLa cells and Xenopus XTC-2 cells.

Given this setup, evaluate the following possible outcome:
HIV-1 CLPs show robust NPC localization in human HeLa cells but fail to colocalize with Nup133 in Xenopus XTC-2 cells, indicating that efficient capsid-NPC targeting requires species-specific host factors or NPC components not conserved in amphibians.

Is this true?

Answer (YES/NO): NO